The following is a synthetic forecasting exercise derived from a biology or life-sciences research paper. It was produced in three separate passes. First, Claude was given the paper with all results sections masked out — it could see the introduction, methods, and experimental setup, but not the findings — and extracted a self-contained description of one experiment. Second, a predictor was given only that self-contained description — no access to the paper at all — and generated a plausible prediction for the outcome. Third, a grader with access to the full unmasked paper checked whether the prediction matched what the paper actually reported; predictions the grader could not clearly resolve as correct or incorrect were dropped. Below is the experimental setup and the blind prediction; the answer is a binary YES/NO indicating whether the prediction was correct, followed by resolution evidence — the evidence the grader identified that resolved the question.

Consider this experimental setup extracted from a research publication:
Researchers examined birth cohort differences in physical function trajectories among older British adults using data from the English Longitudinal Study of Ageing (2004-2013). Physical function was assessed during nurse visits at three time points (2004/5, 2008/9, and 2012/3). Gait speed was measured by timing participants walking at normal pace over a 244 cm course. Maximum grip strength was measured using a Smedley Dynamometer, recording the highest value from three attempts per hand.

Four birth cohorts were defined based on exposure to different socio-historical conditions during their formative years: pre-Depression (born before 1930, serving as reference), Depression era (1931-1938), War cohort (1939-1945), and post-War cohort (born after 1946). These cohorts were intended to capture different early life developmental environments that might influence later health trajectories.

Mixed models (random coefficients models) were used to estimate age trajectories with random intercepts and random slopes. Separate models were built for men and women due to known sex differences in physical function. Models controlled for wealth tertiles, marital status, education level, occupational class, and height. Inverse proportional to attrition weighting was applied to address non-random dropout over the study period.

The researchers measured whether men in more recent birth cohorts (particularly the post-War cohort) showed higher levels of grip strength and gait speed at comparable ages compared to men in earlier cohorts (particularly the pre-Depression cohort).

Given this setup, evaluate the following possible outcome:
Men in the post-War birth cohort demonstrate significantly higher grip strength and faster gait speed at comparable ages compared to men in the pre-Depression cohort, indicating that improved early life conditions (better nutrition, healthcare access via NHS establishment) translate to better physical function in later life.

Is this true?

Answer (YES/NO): NO